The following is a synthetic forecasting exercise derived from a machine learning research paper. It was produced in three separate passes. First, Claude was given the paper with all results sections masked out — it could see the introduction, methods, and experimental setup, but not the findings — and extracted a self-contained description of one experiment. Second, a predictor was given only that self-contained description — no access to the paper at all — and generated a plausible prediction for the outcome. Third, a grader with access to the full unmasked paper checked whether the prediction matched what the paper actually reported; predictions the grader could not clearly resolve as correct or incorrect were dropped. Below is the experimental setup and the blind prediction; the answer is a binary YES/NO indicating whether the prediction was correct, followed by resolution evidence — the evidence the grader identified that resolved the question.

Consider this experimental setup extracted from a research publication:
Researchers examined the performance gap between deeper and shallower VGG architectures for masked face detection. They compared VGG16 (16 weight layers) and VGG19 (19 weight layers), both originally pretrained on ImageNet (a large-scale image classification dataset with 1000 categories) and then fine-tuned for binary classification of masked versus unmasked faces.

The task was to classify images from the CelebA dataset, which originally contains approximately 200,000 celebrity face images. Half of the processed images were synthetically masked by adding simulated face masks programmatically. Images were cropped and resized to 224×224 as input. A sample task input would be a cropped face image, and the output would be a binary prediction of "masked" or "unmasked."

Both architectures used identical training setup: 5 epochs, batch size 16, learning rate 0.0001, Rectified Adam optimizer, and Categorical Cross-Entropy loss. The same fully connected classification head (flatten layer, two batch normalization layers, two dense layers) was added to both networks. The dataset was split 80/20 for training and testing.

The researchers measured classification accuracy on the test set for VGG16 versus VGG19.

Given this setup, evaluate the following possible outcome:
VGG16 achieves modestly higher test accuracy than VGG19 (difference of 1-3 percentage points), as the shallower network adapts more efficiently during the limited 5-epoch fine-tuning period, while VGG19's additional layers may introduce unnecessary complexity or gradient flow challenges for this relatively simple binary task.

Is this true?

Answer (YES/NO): NO